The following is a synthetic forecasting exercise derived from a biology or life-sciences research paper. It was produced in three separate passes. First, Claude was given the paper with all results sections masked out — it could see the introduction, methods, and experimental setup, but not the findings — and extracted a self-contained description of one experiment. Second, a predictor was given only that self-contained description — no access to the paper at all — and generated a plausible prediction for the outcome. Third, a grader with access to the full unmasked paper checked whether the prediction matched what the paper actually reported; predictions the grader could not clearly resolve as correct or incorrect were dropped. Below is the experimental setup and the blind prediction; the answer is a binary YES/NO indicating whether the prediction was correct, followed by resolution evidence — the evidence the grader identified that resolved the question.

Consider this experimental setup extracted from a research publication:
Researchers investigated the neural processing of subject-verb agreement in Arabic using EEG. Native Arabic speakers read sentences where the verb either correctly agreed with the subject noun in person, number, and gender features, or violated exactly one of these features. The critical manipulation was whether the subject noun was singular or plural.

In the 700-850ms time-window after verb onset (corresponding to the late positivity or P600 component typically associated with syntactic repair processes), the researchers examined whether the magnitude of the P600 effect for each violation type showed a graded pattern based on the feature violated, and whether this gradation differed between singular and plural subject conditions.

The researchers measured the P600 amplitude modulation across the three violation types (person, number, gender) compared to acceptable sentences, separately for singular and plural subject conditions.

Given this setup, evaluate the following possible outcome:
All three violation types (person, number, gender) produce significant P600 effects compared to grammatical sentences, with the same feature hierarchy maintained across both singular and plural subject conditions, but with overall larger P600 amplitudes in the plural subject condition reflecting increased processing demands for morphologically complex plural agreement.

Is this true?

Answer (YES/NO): NO